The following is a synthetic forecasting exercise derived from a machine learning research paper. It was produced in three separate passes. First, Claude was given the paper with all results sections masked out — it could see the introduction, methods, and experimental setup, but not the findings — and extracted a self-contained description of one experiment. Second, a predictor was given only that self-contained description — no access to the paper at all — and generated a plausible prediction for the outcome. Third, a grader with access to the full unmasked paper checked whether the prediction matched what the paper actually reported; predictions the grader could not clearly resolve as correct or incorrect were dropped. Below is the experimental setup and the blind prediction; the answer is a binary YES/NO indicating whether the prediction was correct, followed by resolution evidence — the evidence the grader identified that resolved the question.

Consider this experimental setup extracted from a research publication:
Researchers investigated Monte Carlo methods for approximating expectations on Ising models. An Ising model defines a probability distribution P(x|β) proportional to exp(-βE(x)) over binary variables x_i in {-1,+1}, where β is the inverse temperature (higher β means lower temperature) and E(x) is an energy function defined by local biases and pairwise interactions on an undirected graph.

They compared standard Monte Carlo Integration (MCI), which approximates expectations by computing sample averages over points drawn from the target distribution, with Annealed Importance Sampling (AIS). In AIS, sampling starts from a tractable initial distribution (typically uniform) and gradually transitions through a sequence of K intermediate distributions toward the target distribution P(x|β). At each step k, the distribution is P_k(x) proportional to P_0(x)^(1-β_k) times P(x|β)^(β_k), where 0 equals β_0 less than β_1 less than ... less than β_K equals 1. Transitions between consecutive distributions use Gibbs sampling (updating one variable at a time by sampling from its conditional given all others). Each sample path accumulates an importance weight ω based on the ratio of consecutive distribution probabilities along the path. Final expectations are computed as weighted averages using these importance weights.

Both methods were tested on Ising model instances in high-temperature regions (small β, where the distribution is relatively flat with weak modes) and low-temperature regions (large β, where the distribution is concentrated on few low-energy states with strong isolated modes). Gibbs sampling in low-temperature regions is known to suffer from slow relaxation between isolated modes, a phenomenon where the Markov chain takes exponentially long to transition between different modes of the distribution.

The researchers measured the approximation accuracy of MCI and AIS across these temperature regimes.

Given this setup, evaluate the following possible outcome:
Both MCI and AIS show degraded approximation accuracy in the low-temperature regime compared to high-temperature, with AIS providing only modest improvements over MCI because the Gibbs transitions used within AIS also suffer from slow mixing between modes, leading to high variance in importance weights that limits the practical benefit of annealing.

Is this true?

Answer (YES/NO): NO